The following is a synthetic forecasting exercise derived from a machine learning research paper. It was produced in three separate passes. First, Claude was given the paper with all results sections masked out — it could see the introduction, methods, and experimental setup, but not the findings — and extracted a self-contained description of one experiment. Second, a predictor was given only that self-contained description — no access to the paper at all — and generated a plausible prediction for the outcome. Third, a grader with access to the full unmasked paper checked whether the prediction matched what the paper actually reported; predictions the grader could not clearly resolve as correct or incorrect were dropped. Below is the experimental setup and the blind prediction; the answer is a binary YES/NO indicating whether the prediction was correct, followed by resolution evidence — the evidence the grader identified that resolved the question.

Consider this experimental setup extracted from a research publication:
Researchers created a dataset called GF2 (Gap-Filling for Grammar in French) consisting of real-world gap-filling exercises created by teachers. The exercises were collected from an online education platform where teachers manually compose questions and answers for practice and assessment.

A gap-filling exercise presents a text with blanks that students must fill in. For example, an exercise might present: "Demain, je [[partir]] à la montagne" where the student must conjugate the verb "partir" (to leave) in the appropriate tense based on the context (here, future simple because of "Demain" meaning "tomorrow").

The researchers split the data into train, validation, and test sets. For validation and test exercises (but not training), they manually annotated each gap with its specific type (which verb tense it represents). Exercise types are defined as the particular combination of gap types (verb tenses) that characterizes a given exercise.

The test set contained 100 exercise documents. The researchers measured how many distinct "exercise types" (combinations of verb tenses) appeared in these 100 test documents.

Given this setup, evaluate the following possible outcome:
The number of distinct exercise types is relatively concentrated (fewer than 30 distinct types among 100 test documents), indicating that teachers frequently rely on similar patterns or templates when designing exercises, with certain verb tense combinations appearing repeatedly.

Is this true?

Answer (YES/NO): NO